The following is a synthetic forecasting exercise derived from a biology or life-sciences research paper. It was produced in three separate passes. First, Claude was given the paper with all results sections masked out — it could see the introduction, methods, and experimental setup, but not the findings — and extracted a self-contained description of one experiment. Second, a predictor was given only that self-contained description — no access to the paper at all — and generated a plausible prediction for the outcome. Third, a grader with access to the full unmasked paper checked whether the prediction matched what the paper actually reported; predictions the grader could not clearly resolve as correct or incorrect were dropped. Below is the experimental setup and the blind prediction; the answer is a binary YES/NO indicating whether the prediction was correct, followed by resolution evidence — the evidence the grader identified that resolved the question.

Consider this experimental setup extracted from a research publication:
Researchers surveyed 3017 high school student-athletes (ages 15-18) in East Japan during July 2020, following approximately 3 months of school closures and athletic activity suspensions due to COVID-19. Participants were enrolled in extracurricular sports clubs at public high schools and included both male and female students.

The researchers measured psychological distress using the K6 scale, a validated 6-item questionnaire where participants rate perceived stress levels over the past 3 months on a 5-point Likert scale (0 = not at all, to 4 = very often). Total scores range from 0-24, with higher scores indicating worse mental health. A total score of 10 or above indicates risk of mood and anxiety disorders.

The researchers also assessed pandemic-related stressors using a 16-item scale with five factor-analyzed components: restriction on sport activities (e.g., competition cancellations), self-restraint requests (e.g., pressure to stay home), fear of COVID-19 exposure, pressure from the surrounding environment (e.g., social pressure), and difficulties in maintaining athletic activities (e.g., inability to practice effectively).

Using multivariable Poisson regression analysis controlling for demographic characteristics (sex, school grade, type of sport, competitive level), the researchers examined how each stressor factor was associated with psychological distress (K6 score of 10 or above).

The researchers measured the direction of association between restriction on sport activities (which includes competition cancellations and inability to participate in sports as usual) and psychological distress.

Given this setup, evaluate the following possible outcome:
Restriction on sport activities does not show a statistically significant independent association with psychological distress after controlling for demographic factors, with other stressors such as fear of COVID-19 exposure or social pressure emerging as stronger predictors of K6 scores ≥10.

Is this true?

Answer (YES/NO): NO